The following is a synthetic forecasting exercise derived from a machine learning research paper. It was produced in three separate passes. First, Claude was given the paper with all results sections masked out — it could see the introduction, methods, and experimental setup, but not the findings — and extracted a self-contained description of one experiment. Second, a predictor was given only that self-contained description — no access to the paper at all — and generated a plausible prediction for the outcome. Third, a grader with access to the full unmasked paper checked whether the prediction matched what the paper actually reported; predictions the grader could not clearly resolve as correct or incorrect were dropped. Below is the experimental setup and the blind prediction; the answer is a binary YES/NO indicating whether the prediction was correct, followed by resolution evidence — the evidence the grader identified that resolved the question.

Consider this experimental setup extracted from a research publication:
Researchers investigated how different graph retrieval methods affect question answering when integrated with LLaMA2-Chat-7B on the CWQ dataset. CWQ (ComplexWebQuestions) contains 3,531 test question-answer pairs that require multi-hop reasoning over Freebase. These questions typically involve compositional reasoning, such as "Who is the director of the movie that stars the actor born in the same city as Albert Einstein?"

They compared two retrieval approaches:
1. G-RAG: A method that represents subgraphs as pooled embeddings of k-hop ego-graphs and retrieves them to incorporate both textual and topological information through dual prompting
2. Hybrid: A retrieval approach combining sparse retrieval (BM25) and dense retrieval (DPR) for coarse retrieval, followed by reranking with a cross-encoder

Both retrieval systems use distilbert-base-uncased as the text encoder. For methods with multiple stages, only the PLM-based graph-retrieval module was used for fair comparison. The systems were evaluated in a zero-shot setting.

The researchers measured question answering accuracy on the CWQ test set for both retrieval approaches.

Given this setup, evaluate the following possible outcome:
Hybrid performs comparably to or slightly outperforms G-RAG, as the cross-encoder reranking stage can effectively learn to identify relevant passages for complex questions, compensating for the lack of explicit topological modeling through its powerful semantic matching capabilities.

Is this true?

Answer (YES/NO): NO